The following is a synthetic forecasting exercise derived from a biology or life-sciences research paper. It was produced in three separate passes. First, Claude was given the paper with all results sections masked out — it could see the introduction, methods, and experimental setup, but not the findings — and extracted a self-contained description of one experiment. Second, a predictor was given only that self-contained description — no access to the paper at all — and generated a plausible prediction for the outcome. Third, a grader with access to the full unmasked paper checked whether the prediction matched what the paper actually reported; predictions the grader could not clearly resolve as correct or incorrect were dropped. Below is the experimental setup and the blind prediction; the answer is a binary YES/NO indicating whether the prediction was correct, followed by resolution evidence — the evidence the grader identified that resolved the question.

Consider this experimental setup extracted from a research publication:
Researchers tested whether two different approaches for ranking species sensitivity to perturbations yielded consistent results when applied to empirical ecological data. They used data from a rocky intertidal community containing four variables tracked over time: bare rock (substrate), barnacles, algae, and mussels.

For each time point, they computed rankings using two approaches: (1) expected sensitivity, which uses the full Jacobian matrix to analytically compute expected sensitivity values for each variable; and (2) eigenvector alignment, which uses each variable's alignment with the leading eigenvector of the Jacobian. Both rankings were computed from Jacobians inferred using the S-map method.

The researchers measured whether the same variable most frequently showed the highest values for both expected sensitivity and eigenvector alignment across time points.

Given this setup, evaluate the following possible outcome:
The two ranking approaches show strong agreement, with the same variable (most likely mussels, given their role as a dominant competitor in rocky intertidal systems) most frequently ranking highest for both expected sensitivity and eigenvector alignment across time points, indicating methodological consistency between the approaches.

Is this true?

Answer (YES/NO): NO